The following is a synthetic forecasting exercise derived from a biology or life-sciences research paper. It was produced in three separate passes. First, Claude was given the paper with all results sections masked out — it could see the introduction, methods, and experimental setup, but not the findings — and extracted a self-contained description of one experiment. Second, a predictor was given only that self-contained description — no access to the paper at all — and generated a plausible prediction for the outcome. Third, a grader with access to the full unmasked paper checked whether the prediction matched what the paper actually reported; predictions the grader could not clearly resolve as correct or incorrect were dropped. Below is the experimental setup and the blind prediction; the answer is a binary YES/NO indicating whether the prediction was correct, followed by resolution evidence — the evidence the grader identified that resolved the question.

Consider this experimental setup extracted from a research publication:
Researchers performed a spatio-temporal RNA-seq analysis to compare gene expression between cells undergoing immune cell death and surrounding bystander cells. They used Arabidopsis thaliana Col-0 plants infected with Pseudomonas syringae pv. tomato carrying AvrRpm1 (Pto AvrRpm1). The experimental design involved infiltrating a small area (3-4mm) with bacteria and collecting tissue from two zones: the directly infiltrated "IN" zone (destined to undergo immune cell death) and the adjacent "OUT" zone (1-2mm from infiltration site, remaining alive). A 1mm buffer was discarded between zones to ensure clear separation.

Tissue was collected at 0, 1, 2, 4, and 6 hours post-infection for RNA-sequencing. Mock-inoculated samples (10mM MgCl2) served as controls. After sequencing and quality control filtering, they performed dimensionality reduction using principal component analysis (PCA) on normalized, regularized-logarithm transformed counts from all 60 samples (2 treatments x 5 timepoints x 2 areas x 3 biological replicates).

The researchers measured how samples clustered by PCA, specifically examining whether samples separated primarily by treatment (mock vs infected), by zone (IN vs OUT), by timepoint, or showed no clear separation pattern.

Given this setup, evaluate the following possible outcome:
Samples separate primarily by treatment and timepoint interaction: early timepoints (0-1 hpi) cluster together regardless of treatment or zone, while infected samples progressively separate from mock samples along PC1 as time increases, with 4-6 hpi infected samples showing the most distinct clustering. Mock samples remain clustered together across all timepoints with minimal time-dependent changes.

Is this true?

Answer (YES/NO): NO